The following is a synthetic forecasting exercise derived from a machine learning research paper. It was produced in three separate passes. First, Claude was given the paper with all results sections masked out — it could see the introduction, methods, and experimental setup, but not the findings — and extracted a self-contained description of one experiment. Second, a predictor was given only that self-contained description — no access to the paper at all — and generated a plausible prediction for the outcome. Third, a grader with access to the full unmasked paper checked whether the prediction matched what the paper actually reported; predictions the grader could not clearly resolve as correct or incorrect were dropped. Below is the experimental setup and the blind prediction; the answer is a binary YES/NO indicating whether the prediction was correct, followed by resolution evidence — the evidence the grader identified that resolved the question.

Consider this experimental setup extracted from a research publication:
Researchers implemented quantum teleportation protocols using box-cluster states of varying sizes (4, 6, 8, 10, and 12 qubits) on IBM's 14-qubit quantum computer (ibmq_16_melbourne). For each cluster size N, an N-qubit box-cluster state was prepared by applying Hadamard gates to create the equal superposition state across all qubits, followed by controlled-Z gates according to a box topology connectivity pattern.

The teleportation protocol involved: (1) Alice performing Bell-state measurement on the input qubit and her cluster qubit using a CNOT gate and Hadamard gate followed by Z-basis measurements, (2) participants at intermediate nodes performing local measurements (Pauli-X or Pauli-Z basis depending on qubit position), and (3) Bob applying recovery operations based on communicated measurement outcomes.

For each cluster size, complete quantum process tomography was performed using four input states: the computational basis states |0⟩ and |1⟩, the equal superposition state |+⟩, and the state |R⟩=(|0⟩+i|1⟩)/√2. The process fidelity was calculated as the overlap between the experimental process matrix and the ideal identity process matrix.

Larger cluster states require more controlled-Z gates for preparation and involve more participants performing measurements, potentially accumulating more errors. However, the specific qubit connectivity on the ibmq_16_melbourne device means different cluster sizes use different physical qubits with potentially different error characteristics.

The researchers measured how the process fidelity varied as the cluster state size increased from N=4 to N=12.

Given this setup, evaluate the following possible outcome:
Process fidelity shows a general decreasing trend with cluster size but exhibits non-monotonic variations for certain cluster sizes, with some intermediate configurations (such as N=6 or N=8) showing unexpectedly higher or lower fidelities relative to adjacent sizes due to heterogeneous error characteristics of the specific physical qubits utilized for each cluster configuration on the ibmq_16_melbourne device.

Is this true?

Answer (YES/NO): YES